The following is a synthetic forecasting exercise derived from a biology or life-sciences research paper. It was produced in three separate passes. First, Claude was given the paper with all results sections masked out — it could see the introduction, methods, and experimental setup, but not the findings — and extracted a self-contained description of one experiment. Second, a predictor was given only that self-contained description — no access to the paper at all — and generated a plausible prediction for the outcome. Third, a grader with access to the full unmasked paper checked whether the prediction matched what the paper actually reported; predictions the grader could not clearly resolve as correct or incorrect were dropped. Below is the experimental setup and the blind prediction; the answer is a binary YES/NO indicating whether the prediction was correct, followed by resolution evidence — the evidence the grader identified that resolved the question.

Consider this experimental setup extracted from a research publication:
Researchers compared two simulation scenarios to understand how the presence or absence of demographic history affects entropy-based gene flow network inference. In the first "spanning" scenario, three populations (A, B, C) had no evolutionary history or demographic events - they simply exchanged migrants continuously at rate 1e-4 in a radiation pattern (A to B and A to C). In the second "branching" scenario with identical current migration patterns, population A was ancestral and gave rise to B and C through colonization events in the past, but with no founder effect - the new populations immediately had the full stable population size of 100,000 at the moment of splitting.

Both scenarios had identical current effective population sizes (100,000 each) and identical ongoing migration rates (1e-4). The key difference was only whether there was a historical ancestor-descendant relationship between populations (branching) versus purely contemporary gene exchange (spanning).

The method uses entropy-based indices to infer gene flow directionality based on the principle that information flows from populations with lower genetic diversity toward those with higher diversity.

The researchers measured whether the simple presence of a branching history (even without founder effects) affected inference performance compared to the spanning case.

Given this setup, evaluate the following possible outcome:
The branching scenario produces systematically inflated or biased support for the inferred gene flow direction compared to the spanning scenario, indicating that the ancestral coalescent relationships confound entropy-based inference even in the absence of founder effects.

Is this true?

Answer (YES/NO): NO